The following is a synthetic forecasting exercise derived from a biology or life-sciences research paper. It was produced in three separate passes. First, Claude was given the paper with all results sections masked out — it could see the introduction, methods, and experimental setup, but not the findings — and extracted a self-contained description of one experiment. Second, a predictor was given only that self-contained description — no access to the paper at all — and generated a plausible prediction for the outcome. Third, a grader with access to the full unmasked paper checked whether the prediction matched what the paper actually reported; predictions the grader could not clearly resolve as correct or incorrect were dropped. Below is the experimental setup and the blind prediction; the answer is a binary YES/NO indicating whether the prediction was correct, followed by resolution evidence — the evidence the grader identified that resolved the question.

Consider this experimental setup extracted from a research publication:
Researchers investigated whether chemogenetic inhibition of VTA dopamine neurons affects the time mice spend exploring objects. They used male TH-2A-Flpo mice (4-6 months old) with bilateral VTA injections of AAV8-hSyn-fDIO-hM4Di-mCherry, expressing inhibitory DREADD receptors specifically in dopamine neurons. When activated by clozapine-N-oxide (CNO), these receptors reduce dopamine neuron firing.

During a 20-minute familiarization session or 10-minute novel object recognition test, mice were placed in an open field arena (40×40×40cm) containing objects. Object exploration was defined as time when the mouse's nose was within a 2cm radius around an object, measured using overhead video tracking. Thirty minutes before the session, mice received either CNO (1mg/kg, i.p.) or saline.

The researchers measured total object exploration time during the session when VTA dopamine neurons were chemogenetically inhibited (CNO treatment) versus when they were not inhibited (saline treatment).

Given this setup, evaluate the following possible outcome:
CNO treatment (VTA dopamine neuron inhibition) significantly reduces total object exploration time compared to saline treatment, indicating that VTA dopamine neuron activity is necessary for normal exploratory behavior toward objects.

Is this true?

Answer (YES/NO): NO